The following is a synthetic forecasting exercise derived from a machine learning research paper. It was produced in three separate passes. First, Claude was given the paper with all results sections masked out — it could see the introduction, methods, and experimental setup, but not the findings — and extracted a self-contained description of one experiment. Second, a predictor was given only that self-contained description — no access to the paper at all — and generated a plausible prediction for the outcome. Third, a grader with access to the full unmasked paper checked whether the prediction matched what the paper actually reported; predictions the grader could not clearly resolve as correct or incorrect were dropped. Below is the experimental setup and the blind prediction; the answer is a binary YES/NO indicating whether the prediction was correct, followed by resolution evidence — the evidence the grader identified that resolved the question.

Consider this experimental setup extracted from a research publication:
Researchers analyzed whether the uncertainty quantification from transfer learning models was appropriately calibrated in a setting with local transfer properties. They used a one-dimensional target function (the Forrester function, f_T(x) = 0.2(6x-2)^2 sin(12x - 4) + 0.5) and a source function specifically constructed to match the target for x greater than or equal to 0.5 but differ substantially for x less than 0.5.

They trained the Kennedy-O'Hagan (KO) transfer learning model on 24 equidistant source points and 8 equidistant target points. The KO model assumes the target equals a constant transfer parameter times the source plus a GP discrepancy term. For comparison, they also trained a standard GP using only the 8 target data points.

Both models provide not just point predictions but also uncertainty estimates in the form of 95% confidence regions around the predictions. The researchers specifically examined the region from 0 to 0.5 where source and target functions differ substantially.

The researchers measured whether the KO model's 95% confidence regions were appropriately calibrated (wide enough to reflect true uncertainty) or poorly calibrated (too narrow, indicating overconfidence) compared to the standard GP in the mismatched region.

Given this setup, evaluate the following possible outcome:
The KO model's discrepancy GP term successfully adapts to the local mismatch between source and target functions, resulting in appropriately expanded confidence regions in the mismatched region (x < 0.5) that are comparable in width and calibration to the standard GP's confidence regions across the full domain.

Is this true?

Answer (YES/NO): NO